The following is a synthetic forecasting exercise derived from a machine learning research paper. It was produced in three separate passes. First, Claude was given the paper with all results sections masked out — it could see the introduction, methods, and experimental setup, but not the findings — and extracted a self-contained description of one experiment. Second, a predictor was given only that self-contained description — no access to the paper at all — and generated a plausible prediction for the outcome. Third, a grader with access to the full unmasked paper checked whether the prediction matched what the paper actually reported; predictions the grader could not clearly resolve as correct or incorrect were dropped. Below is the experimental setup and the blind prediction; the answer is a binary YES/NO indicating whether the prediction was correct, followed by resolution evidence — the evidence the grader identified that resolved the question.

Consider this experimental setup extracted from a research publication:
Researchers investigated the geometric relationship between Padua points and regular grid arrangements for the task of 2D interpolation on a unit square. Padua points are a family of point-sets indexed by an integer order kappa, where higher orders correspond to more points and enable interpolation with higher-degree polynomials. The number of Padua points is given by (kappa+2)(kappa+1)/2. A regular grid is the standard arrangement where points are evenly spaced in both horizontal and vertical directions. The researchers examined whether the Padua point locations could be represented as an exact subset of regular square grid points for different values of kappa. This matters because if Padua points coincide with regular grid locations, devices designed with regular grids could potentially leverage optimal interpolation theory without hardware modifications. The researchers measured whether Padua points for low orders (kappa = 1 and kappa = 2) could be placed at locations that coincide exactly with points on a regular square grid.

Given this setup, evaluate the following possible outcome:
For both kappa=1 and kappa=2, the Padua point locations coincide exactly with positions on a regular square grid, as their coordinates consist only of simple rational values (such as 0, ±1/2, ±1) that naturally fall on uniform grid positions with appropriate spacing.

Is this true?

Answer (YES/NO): YES